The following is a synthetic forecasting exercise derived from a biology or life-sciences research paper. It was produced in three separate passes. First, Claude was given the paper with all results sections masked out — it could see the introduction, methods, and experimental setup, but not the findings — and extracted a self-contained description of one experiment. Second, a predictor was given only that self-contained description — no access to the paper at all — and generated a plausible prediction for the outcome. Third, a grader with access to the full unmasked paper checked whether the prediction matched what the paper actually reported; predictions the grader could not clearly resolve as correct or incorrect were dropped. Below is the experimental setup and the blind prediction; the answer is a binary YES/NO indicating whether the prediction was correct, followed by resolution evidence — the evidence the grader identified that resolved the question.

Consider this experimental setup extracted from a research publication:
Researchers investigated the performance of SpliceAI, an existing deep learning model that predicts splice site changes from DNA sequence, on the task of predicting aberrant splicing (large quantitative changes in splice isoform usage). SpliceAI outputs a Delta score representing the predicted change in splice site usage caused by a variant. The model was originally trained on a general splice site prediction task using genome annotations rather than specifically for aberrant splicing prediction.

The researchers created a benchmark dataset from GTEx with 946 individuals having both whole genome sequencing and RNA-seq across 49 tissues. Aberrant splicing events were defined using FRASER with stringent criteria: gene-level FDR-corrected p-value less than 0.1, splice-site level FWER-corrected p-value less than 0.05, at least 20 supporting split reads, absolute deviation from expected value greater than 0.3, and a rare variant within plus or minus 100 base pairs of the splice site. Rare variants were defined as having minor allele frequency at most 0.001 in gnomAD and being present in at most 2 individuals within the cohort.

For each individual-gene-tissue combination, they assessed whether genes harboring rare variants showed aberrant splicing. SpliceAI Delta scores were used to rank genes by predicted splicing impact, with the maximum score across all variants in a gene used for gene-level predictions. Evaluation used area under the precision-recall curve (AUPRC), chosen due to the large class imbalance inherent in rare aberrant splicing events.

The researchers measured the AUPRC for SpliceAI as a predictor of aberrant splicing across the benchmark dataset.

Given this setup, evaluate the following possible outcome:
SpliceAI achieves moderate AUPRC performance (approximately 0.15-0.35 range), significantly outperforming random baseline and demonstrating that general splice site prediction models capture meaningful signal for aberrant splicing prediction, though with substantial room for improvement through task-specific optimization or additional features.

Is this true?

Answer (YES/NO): NO